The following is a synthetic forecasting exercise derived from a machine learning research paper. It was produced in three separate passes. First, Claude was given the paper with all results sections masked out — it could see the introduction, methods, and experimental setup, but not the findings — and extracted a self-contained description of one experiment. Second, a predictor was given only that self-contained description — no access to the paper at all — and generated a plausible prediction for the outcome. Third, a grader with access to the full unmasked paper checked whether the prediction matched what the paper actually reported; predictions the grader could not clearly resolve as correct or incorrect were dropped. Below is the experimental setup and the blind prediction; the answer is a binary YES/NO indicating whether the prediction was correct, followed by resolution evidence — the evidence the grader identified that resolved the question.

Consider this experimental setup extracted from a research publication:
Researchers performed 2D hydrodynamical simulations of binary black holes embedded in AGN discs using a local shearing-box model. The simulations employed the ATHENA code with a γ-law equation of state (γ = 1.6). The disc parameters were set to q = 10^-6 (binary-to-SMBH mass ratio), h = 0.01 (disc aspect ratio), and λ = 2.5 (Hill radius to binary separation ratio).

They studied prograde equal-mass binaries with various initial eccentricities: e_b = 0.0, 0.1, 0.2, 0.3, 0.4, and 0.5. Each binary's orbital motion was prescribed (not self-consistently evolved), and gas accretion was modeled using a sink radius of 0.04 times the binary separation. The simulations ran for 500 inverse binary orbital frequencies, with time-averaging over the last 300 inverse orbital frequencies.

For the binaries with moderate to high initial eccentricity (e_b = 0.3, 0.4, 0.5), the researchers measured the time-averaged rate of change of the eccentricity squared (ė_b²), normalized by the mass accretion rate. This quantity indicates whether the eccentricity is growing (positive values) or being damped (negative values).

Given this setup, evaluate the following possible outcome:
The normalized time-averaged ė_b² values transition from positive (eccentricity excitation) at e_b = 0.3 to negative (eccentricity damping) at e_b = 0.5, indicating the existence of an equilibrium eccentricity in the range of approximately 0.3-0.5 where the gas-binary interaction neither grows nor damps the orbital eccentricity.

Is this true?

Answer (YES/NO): NO